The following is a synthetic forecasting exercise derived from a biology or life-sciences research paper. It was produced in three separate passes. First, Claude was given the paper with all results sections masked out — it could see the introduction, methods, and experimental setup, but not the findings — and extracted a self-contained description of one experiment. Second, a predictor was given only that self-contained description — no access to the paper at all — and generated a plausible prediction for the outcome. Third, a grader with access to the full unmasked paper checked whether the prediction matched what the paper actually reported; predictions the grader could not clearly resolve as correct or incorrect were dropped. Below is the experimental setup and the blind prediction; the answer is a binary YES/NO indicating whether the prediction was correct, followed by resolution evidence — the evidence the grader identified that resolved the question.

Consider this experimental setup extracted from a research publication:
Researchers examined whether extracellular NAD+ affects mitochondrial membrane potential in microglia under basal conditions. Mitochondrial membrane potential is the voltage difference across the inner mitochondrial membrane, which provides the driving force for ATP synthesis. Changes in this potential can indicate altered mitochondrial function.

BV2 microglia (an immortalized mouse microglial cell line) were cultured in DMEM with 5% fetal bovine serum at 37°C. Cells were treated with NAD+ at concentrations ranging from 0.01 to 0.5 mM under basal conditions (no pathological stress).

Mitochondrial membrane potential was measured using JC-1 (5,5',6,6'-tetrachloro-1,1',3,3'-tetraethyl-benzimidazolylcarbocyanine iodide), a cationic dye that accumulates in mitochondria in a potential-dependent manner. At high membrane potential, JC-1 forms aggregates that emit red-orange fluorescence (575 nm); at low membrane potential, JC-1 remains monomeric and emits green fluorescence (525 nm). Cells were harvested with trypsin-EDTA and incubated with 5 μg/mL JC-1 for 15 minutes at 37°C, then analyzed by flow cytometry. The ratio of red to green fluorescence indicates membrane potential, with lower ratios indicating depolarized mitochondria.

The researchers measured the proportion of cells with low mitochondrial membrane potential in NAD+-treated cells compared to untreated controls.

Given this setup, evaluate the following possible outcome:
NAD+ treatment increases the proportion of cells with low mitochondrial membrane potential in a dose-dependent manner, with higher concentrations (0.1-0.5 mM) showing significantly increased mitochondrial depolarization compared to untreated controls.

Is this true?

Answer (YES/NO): NO